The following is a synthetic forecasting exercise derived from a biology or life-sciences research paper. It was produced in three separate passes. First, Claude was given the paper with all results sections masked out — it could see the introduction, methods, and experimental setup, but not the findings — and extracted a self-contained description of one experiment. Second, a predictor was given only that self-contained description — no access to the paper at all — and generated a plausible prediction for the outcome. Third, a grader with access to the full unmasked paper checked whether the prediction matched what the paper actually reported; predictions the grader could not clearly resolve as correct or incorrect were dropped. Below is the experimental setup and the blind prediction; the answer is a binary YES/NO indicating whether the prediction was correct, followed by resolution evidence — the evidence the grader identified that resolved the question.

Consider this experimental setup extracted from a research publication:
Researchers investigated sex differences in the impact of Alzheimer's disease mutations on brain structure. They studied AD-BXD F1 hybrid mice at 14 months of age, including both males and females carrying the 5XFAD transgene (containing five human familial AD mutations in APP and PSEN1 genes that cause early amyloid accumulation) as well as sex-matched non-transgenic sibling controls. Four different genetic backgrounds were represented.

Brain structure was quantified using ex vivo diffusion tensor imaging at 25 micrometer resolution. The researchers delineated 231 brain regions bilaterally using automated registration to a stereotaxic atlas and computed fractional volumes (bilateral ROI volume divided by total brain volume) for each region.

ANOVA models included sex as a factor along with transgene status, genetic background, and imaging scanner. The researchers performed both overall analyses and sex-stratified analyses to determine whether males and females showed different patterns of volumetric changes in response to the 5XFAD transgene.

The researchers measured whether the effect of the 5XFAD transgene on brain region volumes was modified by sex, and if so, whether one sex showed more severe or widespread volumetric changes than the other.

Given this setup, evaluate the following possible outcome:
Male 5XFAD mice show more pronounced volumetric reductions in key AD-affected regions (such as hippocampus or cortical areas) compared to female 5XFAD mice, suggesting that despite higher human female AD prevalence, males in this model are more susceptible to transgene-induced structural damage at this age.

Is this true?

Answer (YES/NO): NO